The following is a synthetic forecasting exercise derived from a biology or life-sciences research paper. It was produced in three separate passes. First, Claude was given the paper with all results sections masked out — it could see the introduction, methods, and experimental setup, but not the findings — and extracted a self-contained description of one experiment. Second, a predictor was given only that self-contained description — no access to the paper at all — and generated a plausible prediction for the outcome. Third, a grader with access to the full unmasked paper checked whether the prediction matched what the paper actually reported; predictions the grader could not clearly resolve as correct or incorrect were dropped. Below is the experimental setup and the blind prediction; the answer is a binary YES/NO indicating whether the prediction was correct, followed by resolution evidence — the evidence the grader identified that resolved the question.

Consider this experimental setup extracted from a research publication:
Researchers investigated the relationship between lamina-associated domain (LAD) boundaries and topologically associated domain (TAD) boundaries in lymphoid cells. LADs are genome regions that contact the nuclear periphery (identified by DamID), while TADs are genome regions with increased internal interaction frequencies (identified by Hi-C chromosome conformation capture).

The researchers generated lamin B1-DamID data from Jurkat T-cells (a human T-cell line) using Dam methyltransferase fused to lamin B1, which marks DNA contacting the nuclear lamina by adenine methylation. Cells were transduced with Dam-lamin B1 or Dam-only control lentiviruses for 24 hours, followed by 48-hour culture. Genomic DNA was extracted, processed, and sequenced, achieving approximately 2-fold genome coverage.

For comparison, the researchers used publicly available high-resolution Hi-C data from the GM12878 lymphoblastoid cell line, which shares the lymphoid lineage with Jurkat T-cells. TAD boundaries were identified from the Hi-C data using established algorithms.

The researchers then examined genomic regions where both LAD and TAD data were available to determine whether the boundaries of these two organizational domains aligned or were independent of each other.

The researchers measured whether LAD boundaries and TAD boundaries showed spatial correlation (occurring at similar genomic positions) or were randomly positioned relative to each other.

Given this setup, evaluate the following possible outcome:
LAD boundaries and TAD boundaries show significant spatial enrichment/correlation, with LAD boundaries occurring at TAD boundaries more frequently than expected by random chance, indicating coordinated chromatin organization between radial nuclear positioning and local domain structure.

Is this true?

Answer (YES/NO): NO